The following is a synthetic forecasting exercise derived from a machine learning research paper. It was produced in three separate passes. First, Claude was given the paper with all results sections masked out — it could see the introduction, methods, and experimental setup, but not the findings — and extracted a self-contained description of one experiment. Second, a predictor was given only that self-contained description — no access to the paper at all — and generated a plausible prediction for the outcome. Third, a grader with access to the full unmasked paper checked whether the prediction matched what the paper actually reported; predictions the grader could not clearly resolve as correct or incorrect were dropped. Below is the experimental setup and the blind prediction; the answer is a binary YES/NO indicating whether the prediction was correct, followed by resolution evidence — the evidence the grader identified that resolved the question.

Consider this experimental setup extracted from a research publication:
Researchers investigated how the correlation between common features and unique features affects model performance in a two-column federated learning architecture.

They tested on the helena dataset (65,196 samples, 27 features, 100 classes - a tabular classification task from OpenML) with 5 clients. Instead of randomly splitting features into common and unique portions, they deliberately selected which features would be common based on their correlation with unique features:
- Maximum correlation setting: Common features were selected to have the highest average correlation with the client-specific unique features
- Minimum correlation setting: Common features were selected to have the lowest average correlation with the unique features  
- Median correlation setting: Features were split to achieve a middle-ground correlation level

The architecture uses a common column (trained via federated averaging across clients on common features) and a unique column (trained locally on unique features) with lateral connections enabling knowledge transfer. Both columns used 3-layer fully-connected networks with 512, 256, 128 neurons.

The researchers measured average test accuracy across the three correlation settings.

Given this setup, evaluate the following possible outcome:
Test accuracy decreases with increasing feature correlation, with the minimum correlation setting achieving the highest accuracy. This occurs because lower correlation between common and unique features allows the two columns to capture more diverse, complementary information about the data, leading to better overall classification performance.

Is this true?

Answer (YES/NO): NO